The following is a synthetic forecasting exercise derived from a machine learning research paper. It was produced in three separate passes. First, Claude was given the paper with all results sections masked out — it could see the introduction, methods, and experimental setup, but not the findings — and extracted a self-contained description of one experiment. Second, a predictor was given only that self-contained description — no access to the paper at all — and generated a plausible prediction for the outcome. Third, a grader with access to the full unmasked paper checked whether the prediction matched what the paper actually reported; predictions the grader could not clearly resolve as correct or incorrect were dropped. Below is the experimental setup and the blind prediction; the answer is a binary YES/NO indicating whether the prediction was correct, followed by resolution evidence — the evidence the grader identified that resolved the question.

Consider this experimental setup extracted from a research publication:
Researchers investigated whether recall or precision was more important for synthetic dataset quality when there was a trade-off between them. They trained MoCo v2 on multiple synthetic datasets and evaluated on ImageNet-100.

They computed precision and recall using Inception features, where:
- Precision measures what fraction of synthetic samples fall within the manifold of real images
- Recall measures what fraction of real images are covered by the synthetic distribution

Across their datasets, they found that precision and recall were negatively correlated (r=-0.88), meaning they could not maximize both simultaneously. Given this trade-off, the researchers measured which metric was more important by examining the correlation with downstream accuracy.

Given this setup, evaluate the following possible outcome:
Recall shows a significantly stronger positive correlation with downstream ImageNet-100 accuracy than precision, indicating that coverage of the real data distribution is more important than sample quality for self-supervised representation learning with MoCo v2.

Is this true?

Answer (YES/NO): YES